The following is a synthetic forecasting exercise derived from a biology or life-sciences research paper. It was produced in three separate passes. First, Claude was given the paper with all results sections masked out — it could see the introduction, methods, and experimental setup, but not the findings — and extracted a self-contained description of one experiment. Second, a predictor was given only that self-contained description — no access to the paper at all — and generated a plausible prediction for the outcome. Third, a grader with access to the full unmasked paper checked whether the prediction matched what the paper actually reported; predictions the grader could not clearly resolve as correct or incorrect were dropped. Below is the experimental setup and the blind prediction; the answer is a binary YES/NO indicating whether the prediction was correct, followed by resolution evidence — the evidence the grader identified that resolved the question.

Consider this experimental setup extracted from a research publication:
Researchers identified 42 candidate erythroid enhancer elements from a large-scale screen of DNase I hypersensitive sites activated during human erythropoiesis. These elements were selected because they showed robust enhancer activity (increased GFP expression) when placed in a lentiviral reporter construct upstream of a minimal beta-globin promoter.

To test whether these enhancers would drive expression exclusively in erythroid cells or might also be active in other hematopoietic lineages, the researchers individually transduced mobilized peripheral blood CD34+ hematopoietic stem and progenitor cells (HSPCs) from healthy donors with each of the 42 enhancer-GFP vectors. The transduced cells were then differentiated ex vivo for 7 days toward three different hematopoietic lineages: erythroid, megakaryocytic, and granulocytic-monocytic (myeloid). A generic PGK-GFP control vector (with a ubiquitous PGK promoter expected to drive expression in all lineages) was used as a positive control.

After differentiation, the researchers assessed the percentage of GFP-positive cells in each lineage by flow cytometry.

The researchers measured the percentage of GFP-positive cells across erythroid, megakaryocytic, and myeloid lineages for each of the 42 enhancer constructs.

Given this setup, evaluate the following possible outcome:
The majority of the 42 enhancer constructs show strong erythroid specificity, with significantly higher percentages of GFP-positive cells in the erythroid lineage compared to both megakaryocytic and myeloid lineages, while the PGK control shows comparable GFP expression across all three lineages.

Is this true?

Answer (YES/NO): YES